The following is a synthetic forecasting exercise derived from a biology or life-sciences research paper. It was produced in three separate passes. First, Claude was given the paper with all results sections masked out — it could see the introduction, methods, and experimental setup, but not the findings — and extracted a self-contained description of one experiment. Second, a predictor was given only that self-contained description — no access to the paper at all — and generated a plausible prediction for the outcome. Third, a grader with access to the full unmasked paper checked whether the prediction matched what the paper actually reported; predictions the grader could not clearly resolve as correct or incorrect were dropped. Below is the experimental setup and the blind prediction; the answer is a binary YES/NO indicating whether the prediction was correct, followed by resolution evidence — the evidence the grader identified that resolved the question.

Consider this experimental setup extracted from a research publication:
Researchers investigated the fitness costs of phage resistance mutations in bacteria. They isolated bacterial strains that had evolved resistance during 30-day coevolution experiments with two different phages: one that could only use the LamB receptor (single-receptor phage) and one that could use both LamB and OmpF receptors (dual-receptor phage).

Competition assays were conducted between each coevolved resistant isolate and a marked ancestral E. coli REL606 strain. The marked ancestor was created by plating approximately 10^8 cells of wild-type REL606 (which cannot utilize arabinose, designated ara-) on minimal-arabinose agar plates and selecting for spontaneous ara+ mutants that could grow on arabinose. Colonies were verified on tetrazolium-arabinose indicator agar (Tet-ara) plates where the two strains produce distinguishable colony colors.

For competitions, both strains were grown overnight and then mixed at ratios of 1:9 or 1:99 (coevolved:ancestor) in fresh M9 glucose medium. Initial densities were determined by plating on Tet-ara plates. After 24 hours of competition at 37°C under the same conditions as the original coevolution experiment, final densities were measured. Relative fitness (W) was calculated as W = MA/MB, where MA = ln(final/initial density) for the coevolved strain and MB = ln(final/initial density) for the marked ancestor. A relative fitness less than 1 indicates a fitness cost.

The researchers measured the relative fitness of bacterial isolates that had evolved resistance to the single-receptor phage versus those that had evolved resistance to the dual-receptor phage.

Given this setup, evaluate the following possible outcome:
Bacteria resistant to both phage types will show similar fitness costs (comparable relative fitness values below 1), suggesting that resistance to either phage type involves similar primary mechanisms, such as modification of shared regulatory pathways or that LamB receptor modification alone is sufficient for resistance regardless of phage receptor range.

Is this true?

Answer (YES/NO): NO